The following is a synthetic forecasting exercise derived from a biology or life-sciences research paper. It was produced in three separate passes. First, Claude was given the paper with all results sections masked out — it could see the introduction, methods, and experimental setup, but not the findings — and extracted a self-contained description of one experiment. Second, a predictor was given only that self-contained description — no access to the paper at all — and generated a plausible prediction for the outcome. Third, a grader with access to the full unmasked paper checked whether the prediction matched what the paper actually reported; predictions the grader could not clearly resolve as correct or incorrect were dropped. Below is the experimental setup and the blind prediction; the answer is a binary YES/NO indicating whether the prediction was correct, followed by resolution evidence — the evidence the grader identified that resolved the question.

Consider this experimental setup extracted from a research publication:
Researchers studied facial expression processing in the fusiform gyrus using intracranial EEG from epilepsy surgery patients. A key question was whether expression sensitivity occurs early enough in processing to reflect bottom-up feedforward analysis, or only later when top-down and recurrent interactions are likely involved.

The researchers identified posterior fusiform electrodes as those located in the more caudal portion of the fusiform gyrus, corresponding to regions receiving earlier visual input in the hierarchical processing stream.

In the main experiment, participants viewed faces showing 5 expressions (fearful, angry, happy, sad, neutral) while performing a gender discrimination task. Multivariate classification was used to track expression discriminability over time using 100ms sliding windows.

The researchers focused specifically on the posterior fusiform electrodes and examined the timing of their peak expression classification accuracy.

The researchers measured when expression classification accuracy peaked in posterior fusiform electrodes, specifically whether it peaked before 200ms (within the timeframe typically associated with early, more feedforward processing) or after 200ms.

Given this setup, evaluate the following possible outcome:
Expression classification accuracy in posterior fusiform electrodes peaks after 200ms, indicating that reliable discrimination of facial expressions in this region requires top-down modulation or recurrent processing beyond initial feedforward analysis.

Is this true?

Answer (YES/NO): NO